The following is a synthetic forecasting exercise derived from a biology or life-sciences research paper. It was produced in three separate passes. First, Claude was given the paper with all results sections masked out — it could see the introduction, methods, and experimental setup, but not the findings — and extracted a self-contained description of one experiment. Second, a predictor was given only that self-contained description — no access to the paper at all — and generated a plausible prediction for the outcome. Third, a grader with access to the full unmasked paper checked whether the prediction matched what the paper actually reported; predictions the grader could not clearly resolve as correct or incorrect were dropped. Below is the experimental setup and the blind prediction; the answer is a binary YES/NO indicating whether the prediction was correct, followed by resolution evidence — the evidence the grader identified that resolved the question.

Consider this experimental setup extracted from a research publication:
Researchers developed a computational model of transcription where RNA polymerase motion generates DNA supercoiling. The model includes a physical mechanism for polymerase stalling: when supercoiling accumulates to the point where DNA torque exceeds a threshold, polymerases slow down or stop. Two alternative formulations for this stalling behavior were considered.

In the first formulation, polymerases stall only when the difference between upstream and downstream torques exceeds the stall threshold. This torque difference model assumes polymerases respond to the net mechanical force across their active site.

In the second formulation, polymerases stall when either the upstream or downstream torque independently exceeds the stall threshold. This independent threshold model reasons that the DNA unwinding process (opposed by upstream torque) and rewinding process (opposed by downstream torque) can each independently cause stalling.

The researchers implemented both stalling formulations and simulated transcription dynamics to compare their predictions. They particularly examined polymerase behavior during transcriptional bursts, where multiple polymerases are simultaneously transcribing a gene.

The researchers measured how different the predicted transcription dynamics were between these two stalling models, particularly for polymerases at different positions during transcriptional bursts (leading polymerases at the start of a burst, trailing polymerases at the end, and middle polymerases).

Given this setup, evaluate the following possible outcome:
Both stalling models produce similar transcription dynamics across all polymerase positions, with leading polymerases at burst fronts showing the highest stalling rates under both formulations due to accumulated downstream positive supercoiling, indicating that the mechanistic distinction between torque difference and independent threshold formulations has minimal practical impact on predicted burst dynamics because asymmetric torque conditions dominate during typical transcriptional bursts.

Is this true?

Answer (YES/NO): NO